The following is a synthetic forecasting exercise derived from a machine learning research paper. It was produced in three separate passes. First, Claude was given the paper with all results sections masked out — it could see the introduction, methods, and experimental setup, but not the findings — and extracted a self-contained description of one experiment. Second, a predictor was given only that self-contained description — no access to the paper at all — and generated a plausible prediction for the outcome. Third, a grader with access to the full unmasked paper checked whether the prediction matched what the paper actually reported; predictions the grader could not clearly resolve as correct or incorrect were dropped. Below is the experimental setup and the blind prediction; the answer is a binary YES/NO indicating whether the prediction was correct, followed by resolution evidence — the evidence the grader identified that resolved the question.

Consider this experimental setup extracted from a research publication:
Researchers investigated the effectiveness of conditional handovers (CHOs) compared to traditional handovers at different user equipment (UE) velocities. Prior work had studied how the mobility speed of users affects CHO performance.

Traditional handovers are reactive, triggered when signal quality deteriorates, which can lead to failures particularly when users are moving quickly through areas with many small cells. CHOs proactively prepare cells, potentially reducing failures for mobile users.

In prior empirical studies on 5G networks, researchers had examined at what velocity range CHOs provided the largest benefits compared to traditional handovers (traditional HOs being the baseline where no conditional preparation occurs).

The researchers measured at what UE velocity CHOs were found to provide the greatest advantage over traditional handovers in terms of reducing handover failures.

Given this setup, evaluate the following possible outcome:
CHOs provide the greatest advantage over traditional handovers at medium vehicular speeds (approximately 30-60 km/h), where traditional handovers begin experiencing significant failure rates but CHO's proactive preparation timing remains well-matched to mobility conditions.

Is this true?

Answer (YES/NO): NO